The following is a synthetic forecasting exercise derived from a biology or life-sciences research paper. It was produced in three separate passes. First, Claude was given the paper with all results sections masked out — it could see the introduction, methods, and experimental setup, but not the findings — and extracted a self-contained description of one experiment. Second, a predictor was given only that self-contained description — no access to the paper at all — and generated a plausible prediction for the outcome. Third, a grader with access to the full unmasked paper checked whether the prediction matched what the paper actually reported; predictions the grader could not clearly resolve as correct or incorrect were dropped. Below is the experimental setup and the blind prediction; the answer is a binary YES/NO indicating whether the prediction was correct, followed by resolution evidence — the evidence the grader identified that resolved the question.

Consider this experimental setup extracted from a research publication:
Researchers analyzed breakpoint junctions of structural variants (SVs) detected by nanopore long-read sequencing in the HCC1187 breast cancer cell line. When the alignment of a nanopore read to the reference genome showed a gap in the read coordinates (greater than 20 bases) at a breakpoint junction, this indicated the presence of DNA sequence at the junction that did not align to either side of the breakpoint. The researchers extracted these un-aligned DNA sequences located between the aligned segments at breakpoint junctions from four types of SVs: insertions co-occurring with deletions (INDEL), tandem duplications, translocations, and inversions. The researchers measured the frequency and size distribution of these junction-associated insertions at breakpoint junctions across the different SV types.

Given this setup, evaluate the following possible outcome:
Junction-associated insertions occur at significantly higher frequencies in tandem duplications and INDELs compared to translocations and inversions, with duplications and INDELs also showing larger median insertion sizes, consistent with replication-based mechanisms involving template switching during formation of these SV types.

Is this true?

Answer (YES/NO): NO